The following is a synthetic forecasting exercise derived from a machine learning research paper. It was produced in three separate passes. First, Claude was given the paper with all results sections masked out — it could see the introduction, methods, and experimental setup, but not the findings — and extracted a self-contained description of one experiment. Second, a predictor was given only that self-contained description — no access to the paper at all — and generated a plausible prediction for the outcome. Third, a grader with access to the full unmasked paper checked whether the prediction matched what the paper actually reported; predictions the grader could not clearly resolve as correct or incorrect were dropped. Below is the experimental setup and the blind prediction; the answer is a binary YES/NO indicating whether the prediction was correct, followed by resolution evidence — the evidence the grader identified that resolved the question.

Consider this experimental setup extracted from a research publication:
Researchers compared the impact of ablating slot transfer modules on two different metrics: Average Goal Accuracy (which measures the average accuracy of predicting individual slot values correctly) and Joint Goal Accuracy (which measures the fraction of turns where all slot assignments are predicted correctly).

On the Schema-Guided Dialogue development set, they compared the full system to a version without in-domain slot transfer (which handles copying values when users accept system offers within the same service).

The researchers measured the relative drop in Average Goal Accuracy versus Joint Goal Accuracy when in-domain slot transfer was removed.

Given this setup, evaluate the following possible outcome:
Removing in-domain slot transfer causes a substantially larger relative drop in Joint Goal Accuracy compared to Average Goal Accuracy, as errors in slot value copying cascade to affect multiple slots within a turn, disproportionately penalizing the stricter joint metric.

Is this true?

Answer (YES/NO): YES